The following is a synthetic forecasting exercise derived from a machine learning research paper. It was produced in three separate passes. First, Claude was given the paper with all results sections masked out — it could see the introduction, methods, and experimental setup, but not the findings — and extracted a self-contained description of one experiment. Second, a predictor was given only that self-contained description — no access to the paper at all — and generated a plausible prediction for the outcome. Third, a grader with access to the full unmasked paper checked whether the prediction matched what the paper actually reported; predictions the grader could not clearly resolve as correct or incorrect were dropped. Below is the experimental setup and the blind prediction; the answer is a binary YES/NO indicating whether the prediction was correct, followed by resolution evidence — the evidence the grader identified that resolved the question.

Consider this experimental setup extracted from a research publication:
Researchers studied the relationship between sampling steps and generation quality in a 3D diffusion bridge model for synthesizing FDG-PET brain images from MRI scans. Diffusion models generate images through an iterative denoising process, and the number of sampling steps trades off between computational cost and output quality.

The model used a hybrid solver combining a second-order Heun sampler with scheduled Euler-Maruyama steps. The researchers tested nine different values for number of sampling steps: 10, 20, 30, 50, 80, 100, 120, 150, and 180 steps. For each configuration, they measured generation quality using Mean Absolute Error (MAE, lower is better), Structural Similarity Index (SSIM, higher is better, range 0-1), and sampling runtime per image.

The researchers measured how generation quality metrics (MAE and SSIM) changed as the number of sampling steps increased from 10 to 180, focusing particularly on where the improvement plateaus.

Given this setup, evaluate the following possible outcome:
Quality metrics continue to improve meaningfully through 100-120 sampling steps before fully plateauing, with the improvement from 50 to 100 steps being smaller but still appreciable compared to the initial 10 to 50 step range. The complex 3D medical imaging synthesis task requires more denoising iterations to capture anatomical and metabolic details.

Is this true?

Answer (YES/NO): NO